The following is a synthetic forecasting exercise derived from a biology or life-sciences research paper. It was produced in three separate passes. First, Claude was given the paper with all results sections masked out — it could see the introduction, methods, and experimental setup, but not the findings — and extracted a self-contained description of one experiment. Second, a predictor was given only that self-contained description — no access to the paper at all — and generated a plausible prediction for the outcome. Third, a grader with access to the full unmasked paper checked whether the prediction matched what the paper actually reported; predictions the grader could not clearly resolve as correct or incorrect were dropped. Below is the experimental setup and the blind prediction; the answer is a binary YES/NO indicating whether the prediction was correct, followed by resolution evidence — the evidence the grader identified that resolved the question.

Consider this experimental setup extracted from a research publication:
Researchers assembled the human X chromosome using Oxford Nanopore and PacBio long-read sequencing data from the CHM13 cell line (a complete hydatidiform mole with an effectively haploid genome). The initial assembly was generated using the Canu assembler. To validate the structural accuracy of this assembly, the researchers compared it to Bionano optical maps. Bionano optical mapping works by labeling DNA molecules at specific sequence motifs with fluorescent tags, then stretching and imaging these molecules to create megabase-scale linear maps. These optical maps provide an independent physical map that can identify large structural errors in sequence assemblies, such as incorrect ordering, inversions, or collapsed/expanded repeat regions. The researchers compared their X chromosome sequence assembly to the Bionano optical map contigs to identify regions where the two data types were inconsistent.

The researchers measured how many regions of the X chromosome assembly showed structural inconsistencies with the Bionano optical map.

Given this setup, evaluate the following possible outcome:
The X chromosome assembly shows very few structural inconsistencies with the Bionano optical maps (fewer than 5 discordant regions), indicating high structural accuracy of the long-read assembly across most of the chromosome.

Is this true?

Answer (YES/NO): YES